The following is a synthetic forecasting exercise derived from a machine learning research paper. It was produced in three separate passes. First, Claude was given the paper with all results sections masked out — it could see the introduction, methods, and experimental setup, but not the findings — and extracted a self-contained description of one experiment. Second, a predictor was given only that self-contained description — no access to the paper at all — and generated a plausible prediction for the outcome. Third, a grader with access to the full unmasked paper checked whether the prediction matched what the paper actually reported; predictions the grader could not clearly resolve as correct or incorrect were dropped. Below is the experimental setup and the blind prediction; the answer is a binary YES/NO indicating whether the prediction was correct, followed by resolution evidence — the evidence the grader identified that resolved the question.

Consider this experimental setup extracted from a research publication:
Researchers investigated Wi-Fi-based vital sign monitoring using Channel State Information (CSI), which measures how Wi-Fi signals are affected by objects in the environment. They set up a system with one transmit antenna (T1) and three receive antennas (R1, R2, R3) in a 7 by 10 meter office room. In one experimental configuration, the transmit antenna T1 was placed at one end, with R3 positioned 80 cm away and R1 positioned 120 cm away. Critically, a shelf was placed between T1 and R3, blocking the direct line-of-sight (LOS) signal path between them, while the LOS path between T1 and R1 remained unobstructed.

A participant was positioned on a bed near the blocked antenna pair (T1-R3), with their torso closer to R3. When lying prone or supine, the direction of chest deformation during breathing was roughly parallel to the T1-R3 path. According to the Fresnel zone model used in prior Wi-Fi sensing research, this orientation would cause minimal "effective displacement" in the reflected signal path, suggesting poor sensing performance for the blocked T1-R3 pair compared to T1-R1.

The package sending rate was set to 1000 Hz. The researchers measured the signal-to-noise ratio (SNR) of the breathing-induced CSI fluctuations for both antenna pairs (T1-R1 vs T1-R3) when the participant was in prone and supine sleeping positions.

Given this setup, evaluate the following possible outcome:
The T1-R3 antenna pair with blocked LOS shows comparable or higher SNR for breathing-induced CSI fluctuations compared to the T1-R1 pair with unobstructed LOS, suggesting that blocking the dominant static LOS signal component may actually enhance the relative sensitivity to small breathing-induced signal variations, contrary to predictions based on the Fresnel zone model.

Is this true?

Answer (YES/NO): YES